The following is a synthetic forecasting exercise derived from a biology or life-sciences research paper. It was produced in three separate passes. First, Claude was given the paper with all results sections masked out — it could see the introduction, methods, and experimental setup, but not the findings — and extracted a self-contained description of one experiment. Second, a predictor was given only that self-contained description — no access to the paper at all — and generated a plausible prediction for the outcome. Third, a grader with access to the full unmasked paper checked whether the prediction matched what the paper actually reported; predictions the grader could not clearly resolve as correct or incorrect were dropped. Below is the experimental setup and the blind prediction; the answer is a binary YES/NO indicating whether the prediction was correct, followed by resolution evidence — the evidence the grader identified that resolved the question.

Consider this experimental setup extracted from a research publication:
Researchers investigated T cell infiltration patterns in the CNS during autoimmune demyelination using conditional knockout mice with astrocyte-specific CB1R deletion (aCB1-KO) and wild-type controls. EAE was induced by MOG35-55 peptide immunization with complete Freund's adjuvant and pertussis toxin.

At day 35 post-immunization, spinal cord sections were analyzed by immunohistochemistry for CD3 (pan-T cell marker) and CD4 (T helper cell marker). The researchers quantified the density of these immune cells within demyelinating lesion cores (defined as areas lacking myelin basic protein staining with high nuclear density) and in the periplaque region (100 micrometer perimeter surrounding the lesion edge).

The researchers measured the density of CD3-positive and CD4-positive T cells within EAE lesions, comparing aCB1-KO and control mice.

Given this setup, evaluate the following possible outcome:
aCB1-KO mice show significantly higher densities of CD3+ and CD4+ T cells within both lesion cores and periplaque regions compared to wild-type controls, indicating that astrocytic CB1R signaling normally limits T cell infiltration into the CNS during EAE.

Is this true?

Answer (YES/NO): NO